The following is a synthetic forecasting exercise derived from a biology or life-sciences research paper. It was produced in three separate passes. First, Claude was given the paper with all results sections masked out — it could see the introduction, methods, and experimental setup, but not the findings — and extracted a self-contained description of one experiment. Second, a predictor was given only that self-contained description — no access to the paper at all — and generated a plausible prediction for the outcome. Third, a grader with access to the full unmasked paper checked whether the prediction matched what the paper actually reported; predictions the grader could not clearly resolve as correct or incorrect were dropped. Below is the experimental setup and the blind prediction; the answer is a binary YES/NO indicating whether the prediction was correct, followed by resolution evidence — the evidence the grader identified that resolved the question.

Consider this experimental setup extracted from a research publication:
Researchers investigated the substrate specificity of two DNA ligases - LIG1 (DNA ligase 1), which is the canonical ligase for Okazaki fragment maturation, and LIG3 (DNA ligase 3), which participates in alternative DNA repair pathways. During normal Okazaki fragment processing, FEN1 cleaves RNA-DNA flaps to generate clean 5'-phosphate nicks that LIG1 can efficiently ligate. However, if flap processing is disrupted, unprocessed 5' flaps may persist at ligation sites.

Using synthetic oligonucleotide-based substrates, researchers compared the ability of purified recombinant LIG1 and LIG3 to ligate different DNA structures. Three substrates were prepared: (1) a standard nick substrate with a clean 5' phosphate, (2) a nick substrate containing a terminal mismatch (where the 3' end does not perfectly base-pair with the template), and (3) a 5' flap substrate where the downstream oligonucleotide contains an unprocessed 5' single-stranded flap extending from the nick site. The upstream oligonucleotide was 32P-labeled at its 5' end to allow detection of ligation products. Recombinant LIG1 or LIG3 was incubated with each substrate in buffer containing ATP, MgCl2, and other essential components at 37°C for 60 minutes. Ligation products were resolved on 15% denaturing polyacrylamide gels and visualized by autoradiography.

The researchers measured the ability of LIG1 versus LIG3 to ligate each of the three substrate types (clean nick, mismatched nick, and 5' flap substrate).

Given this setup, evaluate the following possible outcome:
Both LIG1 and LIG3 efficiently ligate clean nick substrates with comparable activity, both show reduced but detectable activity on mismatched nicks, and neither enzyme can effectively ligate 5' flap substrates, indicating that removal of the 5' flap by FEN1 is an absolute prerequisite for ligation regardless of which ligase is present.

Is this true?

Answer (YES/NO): NO